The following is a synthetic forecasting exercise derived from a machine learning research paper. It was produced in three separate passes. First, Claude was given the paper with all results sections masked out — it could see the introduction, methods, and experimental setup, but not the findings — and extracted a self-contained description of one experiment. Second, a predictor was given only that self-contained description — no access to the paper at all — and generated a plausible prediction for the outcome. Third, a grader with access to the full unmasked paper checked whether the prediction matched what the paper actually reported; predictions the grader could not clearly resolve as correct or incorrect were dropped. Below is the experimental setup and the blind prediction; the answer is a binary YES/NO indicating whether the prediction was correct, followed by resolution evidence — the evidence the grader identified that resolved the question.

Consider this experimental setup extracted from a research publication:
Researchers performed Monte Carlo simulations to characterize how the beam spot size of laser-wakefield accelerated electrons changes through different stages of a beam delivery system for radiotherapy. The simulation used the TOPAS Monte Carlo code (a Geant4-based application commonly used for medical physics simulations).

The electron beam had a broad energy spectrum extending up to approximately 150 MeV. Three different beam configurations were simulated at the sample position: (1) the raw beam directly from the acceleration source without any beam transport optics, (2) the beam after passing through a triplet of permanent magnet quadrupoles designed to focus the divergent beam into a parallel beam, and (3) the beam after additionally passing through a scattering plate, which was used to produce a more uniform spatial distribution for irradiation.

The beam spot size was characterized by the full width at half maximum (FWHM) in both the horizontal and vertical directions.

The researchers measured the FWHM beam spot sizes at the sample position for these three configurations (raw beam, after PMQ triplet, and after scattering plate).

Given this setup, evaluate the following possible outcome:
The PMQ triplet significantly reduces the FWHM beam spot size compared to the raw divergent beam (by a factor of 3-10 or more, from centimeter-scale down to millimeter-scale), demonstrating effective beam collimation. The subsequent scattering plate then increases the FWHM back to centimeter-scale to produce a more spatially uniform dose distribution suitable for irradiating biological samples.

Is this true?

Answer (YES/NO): YES